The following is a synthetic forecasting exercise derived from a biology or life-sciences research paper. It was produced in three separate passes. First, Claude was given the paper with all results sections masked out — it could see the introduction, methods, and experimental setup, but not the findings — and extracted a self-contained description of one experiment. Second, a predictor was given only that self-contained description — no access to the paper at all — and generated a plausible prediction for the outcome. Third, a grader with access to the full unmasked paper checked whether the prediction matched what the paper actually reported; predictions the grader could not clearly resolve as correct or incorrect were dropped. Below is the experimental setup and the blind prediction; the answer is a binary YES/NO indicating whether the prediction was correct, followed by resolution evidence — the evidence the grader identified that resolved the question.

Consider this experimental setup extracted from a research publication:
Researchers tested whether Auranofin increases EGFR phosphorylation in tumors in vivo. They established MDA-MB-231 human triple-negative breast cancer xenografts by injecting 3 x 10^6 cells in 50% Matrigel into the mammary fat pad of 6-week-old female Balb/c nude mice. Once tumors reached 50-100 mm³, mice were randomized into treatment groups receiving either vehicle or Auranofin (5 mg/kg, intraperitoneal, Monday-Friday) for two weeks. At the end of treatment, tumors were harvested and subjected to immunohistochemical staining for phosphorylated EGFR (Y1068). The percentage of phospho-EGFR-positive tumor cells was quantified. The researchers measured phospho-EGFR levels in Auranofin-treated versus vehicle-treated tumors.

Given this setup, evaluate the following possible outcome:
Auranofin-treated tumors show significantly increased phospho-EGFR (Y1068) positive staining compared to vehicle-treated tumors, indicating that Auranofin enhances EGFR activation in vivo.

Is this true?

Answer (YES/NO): YES